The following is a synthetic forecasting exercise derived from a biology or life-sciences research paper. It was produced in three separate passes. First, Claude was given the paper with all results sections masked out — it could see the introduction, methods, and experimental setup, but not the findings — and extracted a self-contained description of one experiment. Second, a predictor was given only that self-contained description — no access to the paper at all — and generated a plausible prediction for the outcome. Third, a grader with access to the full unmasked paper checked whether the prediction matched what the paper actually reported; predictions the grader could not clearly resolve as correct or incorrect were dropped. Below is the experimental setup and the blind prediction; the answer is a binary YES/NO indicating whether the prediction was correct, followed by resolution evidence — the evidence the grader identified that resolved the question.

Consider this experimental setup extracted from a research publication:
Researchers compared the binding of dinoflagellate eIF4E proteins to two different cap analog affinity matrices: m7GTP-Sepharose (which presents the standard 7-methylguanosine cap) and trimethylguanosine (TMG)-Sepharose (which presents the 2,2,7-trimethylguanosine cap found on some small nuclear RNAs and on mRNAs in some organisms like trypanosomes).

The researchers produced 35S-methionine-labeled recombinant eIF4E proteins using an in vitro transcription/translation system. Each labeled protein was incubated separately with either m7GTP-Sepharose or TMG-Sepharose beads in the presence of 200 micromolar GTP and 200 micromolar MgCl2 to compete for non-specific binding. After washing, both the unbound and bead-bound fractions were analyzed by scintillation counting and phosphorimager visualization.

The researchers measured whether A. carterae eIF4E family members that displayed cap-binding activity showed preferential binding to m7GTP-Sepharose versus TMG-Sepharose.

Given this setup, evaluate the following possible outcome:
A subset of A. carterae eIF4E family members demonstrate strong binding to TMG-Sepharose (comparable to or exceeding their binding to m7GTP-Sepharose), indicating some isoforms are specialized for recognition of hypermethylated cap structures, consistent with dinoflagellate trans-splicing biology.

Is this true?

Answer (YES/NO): NO